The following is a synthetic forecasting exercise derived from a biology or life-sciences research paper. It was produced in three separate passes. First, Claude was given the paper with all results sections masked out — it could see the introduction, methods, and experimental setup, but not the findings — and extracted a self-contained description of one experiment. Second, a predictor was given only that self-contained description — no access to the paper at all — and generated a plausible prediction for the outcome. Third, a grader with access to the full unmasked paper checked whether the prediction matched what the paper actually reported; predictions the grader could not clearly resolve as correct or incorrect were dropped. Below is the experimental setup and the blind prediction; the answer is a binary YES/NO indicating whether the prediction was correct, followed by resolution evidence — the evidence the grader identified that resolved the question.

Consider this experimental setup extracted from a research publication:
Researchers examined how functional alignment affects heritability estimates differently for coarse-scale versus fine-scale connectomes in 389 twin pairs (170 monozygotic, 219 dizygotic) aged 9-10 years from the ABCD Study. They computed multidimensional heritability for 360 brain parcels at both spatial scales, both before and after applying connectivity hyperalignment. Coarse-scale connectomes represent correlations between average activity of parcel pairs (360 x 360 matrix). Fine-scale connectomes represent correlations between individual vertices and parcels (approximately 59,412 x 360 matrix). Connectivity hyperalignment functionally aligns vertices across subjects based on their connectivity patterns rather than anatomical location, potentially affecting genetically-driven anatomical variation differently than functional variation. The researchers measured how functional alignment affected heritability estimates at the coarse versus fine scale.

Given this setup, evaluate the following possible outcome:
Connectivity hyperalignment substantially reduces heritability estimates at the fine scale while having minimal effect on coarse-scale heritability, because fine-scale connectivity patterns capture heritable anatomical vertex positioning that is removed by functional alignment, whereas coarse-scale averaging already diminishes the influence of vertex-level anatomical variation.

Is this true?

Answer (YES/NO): NO